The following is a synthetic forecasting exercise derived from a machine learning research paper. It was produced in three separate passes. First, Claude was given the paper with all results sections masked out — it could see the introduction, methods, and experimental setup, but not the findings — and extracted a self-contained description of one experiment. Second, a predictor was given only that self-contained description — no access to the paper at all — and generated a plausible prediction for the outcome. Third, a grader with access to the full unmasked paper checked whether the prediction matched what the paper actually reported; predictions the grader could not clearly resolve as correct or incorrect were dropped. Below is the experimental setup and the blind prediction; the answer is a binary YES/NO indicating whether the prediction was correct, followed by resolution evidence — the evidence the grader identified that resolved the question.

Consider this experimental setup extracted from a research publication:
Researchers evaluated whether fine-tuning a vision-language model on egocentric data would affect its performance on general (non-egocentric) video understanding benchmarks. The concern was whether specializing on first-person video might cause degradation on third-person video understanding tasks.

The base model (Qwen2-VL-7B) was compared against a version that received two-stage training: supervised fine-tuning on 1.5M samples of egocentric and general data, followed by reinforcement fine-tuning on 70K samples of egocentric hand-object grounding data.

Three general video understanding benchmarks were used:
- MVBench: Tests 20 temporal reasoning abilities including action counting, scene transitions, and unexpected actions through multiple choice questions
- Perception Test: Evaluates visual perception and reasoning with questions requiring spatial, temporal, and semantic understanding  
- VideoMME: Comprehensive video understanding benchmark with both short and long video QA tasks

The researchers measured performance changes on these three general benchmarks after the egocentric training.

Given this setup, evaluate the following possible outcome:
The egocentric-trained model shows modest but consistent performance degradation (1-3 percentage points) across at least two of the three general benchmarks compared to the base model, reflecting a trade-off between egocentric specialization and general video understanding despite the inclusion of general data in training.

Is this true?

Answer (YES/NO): NO